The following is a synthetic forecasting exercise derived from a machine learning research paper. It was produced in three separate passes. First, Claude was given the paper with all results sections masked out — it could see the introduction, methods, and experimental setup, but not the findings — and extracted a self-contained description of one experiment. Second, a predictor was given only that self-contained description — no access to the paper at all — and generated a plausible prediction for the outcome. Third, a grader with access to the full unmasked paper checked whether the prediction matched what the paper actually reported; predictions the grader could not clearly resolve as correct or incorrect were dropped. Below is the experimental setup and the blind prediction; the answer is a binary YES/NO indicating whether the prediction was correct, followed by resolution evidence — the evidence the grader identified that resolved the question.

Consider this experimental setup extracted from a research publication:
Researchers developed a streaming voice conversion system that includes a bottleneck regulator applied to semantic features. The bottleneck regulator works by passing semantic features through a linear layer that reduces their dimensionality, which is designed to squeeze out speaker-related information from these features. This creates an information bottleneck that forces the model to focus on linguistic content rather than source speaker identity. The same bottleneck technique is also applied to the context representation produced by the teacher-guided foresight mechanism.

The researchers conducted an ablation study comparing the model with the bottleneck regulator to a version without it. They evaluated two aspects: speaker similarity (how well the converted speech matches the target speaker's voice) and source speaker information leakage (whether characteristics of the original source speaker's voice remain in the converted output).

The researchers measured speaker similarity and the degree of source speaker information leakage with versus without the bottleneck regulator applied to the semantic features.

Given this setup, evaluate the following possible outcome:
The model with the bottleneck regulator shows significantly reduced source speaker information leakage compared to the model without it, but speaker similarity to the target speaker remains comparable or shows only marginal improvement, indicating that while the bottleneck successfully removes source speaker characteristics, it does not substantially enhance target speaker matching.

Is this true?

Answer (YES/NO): NO